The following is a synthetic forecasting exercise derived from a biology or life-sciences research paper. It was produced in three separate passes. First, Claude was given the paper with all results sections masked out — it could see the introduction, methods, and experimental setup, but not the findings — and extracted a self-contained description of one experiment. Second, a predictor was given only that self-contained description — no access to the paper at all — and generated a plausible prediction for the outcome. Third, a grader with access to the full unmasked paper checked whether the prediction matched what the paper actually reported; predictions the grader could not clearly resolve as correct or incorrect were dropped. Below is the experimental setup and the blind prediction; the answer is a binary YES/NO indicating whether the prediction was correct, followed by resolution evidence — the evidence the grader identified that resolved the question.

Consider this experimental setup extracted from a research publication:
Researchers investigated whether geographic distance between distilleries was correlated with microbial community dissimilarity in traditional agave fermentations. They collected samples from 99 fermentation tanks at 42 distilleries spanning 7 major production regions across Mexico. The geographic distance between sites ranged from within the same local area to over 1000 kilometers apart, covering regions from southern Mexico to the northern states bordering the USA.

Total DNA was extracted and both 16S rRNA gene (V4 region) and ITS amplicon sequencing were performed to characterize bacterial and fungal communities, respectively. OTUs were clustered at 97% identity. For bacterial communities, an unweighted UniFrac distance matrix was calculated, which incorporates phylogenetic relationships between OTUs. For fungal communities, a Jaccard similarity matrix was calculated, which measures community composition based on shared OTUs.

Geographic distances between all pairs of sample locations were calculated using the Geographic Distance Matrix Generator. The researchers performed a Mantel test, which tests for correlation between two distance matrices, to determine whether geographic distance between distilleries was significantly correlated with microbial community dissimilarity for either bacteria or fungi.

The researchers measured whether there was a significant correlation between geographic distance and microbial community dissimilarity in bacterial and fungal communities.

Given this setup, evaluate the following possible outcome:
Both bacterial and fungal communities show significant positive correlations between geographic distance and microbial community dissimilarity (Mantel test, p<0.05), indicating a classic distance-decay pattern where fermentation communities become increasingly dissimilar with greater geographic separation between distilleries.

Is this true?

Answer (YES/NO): NO